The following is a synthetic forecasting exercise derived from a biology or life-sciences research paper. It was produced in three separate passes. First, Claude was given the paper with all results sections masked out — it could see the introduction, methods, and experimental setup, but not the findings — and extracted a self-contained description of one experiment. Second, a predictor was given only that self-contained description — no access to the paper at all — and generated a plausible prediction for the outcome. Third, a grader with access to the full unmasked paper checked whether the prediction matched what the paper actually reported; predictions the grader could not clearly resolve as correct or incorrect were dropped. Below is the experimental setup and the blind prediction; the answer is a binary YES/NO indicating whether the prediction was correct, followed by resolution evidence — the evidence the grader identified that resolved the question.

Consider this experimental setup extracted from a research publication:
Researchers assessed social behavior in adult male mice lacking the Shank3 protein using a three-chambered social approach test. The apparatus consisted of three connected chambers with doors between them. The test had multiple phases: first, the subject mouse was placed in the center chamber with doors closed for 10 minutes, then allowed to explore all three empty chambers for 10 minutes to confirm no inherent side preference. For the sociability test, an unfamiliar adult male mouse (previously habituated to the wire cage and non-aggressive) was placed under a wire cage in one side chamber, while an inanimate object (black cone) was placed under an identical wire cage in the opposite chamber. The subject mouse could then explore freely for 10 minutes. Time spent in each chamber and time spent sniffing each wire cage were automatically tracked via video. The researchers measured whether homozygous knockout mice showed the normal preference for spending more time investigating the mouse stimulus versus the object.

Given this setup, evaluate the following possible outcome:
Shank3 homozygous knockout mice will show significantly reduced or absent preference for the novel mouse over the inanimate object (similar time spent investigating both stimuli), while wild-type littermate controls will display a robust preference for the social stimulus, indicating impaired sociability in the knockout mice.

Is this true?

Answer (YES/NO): NO